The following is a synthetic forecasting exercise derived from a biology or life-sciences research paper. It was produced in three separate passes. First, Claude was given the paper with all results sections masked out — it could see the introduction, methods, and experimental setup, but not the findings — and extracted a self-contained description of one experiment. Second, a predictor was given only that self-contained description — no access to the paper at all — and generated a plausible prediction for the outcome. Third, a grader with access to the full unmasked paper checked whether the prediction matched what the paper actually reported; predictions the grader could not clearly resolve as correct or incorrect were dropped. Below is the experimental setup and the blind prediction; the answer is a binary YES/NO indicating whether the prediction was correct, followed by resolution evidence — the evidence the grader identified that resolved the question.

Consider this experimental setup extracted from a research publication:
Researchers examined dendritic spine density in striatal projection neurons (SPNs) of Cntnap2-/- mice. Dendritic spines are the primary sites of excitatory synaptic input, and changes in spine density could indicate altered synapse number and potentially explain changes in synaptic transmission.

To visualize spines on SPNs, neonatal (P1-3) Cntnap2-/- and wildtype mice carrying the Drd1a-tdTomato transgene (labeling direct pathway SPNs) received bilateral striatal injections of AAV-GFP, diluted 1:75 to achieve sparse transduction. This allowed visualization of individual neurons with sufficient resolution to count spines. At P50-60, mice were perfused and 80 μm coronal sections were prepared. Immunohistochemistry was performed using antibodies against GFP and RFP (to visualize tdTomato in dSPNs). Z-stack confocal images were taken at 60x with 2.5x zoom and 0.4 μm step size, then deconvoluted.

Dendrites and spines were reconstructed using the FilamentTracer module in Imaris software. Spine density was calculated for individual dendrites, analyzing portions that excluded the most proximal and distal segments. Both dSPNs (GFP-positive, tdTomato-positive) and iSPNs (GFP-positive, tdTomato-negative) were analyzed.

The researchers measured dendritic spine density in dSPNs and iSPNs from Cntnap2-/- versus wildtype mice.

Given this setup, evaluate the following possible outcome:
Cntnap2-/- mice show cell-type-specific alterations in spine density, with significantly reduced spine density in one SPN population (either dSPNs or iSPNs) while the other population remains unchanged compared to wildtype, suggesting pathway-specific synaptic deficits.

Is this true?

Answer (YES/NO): NO